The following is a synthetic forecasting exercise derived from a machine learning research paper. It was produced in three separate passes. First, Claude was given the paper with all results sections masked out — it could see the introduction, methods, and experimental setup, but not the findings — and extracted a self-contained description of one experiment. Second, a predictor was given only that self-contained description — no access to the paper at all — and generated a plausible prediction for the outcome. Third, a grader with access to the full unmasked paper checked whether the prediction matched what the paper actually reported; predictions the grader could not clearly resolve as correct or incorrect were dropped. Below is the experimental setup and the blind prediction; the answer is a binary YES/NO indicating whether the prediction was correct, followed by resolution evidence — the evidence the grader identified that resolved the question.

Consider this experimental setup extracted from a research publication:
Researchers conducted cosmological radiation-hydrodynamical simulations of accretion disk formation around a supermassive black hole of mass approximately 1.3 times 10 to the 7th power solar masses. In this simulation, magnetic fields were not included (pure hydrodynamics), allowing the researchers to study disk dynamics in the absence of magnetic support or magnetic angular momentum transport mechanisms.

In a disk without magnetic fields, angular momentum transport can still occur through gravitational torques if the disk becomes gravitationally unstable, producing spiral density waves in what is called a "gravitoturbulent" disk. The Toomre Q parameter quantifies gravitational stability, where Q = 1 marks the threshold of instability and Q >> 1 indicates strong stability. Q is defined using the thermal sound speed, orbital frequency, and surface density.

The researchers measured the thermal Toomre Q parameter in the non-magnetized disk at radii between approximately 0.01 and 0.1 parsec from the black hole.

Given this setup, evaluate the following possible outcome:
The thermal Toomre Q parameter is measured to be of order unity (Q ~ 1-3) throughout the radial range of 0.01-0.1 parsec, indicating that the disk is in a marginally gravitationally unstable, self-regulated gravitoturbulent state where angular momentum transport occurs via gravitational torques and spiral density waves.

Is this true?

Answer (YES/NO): NO